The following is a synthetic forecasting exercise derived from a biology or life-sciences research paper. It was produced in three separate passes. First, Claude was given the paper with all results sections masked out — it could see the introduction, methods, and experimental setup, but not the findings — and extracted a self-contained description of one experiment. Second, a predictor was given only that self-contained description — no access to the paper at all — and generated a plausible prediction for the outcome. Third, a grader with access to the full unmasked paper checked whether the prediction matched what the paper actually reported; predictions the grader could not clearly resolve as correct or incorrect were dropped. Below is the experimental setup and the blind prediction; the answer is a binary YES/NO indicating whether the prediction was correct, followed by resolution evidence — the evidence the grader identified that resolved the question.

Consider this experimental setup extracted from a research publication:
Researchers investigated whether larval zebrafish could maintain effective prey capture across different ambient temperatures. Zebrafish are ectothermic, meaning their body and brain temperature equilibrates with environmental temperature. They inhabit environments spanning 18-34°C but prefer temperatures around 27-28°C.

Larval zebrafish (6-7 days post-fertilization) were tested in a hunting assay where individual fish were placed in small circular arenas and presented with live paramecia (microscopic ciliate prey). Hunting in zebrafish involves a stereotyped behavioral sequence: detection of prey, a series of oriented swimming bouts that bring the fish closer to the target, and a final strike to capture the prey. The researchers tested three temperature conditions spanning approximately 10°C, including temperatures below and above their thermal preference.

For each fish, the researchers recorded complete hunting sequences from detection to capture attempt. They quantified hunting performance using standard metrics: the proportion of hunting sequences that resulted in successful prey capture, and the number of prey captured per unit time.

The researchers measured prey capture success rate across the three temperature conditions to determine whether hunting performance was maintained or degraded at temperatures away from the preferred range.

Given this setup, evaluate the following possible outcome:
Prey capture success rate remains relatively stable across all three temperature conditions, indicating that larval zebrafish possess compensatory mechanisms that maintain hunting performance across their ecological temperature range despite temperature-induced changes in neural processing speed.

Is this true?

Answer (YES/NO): YES